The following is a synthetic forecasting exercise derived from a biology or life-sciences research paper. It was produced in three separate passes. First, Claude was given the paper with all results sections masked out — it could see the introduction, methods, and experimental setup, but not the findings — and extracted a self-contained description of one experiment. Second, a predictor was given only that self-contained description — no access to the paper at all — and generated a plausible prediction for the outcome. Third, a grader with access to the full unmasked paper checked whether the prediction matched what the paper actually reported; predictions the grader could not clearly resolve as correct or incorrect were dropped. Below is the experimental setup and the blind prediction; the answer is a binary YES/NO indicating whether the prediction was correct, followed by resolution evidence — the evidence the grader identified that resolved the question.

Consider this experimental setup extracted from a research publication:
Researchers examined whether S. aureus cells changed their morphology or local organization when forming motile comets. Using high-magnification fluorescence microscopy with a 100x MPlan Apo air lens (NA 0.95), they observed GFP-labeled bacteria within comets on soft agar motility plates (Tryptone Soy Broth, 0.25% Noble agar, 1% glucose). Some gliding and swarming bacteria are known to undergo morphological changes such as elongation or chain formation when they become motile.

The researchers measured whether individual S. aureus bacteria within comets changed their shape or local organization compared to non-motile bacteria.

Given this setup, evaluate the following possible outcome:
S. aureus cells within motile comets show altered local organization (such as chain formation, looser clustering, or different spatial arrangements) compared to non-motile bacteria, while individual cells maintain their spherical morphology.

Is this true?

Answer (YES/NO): NO